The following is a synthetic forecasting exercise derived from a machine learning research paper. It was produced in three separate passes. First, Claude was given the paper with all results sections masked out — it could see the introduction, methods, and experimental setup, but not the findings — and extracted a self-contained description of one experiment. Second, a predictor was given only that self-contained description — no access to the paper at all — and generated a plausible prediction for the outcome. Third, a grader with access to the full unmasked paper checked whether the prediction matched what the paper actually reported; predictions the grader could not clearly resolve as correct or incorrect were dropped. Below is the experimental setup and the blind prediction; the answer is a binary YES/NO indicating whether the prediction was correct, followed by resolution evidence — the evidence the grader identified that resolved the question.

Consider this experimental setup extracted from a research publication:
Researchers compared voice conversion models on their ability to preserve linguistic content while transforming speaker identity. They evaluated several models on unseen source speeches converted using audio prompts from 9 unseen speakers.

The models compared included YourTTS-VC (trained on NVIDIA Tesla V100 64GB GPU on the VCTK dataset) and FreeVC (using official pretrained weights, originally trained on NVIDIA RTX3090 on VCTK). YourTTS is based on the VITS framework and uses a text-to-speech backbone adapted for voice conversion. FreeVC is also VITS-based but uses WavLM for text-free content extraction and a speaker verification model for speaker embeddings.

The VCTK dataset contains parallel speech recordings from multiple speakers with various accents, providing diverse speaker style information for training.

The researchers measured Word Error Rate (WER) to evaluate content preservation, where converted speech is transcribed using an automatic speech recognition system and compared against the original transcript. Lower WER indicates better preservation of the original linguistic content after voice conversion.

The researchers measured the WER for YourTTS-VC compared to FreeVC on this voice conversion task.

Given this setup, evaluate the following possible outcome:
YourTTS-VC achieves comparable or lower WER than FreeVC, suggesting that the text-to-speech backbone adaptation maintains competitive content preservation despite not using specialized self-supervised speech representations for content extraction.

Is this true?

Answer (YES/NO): NO